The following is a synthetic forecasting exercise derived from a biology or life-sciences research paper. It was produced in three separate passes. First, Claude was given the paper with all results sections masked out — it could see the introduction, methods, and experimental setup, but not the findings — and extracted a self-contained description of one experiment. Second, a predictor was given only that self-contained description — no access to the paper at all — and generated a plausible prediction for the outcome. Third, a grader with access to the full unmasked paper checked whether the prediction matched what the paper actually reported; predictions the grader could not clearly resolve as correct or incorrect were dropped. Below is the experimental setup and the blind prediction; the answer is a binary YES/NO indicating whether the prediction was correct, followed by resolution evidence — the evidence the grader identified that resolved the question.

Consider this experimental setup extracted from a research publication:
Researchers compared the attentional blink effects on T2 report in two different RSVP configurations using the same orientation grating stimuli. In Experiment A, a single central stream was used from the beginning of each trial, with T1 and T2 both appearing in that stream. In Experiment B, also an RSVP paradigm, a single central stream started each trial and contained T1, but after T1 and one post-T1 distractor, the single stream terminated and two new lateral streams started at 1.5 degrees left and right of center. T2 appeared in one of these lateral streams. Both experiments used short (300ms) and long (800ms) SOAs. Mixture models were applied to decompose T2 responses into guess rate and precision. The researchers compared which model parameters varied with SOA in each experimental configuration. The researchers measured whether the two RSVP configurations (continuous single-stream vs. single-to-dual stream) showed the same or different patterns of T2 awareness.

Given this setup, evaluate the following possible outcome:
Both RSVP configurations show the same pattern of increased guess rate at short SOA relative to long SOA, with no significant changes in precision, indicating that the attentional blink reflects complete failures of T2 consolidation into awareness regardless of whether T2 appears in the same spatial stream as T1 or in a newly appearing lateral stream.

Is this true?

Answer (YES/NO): YES